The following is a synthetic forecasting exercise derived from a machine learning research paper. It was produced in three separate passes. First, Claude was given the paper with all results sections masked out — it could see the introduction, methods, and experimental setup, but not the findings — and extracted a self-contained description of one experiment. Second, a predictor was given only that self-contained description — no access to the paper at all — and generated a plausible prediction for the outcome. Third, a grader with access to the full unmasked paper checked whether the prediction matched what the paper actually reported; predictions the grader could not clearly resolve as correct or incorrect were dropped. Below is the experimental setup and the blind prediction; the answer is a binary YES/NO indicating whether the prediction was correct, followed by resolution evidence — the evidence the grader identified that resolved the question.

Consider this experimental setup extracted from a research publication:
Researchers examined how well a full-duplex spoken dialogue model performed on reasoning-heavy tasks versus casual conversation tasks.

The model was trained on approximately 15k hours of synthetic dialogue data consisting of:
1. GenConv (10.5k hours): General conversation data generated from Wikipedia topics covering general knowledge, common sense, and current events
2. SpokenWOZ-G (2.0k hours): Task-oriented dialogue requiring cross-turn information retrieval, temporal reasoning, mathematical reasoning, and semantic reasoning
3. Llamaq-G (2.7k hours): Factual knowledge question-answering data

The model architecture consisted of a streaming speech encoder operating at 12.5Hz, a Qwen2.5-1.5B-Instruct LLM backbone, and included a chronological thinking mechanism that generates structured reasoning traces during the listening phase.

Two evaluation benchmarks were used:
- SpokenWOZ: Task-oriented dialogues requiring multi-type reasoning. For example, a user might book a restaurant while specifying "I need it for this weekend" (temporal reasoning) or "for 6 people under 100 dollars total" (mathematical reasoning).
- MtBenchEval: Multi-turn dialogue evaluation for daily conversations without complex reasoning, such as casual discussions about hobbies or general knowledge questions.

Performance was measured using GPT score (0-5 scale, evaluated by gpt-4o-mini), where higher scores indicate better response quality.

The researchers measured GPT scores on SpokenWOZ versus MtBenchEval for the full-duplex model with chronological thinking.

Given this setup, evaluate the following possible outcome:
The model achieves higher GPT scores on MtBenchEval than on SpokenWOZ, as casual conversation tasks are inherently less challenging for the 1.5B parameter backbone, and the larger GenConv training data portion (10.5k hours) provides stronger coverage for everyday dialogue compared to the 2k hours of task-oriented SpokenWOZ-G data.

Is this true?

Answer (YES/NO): NO